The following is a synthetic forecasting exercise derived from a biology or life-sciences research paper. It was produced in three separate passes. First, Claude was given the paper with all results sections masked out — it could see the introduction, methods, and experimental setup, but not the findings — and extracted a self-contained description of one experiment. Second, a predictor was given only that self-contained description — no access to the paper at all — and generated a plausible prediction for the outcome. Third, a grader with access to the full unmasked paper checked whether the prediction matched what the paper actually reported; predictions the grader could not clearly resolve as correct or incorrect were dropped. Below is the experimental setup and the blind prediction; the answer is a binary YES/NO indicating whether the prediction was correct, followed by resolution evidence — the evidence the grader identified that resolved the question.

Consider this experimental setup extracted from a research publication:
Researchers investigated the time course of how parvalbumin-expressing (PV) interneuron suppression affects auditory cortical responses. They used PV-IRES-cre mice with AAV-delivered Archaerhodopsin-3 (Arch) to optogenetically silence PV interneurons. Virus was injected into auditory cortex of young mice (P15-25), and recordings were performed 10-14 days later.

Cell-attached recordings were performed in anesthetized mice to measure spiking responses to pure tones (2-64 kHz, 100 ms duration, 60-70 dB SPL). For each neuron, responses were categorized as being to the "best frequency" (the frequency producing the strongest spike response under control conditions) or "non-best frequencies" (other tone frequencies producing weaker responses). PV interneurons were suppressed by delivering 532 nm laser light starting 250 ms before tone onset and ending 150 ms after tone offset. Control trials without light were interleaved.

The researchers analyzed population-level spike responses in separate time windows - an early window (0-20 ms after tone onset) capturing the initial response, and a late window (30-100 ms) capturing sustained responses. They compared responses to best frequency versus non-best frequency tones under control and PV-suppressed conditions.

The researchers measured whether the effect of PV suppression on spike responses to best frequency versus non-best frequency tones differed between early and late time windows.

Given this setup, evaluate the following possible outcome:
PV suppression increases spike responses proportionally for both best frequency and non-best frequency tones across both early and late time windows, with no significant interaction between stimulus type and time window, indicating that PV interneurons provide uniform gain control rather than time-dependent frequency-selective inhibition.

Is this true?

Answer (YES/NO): NO